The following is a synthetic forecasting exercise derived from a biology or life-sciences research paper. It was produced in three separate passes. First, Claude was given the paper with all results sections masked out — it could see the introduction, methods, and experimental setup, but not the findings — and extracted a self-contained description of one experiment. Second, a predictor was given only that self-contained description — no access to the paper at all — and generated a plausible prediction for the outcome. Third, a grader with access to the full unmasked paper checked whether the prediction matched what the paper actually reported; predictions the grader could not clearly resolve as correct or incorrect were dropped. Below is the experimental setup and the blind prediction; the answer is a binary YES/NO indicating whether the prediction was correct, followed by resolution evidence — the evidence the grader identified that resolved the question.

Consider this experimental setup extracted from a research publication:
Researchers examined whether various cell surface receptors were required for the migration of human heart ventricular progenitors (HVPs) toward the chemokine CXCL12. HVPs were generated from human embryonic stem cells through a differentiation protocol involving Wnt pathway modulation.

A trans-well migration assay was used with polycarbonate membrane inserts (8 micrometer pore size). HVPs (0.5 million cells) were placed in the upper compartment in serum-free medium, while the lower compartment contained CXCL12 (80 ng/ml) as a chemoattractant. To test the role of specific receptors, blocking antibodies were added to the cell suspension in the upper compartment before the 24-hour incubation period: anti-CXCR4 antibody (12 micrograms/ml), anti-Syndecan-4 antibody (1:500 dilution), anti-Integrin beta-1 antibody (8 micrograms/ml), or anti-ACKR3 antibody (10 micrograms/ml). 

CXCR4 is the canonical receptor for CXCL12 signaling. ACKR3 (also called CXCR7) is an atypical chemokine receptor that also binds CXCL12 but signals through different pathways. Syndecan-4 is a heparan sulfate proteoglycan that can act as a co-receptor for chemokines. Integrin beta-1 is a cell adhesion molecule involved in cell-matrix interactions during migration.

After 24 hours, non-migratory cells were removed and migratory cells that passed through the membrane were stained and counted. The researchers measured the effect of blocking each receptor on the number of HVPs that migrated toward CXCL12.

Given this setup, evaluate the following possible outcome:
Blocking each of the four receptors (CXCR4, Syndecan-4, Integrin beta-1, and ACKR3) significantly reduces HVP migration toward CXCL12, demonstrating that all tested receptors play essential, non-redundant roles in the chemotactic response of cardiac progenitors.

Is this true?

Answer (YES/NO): NO